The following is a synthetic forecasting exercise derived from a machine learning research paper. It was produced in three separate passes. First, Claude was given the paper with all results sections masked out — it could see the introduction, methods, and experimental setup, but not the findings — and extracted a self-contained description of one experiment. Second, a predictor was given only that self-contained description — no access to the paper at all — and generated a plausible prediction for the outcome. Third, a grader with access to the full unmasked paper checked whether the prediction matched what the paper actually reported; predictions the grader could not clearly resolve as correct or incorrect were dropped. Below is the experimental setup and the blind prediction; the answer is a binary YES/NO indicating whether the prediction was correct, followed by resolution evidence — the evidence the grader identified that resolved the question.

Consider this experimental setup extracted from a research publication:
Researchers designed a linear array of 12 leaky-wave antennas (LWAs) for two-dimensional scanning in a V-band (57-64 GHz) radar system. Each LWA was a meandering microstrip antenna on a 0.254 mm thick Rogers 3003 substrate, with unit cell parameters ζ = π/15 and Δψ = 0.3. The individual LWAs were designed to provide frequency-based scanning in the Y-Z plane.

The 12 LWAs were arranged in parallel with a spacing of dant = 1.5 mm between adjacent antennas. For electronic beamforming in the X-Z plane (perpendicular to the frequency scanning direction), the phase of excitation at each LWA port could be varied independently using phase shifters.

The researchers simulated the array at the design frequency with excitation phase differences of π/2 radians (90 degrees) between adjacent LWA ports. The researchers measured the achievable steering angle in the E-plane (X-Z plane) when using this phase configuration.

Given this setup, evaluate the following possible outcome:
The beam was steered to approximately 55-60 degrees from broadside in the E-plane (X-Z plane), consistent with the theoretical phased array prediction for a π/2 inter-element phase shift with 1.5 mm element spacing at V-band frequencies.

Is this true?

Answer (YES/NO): NO